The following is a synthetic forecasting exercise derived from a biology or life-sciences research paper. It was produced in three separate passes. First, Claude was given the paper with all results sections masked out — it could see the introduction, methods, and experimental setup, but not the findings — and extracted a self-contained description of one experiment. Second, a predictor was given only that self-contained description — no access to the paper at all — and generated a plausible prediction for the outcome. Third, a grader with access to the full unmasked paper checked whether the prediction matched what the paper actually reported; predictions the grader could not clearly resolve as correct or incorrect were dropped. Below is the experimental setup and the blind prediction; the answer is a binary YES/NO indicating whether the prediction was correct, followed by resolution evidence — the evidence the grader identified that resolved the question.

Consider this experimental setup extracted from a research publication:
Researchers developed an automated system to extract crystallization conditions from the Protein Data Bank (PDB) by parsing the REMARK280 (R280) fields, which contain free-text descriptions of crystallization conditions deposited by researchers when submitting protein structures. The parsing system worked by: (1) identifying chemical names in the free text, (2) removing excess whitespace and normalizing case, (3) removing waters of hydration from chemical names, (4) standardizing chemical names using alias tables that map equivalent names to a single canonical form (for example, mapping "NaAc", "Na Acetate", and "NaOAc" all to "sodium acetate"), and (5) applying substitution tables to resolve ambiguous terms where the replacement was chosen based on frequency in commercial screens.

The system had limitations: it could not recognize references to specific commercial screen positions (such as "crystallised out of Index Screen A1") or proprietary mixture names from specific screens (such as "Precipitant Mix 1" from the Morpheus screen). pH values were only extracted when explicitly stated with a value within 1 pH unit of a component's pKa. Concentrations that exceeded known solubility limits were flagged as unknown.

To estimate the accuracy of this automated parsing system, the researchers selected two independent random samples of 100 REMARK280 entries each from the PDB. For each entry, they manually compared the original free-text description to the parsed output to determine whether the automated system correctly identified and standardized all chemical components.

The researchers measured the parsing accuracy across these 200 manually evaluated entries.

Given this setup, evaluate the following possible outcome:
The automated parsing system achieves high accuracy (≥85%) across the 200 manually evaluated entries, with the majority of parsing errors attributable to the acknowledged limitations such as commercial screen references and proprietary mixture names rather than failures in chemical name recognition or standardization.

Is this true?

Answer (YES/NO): NO